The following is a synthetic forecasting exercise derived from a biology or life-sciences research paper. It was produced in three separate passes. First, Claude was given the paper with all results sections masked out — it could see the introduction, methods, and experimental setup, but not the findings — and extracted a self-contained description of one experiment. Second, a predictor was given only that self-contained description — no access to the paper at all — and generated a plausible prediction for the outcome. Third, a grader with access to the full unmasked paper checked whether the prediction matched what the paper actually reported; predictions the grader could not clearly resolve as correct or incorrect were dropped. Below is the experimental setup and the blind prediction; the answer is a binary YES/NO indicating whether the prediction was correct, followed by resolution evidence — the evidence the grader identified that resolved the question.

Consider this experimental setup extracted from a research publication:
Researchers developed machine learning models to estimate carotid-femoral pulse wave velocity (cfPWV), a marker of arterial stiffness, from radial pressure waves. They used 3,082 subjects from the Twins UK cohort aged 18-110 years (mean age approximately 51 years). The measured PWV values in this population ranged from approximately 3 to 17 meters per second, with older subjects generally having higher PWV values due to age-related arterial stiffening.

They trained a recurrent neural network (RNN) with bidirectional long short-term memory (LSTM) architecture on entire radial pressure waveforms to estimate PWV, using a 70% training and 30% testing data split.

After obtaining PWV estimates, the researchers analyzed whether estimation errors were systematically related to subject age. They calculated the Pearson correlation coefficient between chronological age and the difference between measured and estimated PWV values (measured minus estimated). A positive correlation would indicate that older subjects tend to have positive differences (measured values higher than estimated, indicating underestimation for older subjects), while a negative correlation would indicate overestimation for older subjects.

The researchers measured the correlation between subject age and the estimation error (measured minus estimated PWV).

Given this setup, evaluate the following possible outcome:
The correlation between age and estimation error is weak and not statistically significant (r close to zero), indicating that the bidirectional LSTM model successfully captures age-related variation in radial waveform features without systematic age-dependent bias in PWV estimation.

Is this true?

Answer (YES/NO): NO